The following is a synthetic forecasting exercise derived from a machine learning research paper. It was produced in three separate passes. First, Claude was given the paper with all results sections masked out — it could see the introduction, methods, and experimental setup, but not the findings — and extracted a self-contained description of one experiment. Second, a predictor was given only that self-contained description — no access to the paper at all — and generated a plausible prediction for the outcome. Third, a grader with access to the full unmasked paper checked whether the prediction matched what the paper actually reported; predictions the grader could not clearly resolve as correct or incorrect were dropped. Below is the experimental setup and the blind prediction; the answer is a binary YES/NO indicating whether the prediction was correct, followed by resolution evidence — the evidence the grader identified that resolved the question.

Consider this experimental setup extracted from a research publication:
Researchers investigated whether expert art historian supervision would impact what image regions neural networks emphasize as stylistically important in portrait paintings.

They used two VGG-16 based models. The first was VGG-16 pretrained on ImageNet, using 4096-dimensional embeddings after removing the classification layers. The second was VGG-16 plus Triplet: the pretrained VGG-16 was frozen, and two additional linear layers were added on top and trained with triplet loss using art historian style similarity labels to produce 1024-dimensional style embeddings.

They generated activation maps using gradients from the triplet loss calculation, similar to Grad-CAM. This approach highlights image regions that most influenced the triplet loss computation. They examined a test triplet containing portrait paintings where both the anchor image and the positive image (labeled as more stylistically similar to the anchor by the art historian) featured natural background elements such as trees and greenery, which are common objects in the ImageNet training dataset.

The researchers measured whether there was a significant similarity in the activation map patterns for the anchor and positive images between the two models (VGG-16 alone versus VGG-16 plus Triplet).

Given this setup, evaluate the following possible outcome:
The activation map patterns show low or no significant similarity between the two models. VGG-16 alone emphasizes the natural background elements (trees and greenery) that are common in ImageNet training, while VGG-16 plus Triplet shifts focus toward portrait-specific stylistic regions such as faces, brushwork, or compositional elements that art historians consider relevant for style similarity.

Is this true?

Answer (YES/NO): NO